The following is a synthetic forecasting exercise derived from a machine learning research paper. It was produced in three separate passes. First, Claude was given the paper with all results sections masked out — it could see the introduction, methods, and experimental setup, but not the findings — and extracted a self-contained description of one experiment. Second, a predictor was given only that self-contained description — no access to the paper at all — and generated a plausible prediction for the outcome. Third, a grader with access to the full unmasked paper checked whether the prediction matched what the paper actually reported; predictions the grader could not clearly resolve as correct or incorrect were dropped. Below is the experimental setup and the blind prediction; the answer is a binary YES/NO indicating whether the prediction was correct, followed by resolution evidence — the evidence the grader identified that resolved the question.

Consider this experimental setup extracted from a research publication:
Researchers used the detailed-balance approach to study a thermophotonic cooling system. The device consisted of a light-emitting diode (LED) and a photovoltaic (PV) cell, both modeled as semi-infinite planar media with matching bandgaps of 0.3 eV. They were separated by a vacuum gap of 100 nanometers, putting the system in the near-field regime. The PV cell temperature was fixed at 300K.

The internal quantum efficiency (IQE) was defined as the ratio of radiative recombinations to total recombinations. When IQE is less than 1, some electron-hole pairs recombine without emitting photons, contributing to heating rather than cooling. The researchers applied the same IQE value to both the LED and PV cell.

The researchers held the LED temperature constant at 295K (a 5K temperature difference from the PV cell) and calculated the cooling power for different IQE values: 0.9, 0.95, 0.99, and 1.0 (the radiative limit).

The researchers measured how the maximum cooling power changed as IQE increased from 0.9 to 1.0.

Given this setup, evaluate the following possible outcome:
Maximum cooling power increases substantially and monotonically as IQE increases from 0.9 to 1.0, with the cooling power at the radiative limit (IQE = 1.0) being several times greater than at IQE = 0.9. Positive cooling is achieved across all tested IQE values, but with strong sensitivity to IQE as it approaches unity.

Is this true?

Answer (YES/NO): YES